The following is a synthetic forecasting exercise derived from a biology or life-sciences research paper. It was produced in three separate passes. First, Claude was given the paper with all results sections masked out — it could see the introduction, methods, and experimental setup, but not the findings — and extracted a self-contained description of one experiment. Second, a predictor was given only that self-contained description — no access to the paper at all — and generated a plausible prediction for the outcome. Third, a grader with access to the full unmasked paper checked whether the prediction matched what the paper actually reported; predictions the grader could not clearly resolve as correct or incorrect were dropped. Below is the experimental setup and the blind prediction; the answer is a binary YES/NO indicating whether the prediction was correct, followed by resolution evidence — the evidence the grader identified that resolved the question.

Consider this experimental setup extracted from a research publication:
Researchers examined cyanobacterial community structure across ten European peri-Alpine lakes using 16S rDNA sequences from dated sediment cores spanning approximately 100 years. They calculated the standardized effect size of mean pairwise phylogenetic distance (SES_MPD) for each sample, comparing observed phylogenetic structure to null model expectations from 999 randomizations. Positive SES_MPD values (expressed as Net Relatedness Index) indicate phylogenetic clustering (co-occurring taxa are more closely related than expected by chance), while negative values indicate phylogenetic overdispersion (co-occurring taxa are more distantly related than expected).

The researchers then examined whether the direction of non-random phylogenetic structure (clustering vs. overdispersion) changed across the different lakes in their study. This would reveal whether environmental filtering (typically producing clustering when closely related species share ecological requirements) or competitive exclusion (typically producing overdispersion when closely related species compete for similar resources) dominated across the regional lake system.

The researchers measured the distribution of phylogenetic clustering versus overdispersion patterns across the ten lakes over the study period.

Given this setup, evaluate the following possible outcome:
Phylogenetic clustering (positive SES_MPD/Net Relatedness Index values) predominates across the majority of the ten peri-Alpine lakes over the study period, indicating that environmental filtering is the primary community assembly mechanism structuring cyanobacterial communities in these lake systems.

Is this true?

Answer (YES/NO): NO